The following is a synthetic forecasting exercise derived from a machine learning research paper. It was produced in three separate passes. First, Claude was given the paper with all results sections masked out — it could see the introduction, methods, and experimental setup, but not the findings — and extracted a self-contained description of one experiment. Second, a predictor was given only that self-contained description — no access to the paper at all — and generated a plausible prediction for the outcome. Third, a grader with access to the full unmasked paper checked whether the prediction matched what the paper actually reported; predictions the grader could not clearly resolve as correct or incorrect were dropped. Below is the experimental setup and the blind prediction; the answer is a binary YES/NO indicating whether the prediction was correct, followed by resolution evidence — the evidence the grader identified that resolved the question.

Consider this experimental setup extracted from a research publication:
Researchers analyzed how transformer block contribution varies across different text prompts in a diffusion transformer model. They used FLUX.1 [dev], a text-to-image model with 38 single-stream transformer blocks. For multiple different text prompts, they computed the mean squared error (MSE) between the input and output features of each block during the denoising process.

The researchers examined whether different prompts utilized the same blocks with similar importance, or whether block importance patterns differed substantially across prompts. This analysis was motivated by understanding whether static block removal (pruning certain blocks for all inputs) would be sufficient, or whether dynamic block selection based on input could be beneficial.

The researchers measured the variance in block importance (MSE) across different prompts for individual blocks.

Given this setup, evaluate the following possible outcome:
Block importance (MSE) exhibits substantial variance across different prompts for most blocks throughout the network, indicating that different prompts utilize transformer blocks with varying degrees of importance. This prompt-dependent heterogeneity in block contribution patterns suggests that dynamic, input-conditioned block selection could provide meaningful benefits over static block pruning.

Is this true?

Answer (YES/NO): YES